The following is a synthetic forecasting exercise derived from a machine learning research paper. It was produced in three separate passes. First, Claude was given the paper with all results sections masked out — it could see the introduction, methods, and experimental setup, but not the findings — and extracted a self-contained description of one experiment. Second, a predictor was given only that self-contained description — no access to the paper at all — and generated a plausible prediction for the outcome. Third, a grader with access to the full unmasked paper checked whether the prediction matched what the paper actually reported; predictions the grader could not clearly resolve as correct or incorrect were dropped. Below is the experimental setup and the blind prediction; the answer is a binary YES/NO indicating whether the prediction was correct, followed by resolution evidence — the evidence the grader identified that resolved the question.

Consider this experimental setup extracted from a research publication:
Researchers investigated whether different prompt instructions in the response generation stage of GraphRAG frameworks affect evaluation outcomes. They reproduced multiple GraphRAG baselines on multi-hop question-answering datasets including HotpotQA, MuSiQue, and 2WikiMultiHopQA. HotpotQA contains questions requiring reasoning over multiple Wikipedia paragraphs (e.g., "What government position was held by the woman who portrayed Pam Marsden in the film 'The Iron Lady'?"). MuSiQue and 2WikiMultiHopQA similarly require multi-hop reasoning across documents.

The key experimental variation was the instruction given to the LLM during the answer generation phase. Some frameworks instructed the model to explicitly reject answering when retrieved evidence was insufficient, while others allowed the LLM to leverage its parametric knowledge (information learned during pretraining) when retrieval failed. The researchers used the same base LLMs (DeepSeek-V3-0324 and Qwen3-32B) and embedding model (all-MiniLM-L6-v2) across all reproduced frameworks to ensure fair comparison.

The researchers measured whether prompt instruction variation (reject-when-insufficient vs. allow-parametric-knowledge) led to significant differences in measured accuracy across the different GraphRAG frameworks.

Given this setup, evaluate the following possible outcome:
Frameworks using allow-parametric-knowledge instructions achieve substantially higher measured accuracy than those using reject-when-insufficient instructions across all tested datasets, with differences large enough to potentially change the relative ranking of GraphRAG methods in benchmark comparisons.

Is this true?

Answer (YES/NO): YES